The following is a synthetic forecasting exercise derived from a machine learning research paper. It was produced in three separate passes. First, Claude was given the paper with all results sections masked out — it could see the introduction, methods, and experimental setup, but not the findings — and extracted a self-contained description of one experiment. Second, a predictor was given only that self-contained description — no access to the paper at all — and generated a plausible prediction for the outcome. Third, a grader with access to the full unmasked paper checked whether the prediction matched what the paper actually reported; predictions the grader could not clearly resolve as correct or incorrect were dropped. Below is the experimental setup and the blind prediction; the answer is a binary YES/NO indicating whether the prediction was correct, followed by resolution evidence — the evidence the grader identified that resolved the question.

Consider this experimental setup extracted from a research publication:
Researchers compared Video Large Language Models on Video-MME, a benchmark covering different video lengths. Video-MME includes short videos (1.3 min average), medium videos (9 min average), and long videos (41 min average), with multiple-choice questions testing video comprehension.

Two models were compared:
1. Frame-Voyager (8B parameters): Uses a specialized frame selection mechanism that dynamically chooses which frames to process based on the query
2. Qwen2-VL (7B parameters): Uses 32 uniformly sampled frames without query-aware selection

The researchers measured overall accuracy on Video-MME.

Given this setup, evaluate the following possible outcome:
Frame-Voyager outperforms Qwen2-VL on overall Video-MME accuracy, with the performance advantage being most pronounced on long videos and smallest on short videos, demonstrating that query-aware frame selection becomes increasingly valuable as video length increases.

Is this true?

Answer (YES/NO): NO